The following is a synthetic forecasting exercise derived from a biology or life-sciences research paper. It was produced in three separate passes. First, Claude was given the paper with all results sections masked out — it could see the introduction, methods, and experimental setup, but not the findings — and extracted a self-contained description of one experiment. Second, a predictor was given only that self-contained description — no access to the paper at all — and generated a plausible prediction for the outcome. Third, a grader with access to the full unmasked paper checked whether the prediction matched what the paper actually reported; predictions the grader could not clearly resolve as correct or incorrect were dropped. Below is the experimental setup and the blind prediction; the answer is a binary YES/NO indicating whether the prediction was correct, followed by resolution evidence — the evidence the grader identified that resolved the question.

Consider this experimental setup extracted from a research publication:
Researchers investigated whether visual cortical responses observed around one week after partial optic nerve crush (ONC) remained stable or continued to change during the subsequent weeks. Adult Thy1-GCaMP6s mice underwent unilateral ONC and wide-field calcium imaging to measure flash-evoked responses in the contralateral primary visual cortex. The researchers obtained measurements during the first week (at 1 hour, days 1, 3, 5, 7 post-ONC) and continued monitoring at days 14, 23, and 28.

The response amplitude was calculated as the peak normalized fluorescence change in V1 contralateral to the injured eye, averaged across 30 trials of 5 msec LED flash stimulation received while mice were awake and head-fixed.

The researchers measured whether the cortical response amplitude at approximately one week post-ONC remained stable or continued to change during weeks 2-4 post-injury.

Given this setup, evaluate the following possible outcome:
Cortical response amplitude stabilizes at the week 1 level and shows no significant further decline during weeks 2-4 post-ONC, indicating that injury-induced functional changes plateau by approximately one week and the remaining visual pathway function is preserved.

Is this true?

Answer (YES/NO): YES